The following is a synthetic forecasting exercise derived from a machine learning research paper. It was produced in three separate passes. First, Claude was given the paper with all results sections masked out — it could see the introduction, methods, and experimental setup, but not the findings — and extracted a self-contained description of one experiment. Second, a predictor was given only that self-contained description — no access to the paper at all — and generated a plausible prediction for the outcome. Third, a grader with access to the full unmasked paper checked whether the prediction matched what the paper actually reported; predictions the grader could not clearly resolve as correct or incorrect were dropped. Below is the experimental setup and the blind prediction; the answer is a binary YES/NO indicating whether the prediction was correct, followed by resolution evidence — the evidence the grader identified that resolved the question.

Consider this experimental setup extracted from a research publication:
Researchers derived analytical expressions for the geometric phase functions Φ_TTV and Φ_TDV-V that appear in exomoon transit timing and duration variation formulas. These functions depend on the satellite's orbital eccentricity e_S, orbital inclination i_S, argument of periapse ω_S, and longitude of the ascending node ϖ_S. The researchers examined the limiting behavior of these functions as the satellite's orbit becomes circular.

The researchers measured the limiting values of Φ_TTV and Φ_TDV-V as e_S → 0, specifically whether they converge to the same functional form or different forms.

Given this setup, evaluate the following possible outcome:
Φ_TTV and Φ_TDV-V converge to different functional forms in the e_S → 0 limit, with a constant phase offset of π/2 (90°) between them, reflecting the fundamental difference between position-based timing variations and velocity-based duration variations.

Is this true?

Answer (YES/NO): NO